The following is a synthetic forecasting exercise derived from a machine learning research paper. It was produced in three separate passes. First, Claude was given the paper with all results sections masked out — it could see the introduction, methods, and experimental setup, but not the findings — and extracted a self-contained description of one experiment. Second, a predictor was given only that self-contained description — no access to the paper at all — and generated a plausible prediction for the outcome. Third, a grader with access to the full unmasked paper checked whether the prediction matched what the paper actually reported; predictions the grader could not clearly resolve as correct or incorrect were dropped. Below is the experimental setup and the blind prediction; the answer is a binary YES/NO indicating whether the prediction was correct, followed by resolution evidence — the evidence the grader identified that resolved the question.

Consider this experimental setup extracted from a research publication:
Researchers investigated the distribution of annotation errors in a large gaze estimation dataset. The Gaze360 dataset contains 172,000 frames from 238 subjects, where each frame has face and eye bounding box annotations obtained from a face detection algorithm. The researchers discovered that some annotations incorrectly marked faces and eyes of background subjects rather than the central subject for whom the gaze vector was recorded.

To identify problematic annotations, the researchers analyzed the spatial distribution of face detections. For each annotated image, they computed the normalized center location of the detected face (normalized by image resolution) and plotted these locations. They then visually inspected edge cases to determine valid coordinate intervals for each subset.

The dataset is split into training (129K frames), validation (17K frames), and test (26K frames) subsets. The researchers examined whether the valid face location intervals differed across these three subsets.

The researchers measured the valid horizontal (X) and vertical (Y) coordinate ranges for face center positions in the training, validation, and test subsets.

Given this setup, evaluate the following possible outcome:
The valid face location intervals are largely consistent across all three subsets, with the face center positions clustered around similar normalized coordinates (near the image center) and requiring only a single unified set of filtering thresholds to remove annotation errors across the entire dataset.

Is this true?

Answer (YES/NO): NO